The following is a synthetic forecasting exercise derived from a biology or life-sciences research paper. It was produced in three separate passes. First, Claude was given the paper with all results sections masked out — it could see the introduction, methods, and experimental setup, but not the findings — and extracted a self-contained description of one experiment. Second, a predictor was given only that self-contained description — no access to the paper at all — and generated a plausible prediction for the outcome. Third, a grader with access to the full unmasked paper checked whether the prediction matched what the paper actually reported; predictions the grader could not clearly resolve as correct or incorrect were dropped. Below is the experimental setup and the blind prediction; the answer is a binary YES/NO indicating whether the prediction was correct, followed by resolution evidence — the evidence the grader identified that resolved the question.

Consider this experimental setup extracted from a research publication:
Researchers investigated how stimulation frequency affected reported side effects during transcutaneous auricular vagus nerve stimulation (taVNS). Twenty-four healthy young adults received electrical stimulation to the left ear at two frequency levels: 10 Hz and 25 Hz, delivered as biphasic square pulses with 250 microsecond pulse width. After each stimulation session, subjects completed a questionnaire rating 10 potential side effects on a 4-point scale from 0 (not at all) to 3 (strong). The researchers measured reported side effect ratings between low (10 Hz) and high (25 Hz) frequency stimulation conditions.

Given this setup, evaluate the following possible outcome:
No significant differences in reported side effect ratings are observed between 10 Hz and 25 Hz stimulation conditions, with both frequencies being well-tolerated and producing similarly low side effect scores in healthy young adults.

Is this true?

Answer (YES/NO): YES